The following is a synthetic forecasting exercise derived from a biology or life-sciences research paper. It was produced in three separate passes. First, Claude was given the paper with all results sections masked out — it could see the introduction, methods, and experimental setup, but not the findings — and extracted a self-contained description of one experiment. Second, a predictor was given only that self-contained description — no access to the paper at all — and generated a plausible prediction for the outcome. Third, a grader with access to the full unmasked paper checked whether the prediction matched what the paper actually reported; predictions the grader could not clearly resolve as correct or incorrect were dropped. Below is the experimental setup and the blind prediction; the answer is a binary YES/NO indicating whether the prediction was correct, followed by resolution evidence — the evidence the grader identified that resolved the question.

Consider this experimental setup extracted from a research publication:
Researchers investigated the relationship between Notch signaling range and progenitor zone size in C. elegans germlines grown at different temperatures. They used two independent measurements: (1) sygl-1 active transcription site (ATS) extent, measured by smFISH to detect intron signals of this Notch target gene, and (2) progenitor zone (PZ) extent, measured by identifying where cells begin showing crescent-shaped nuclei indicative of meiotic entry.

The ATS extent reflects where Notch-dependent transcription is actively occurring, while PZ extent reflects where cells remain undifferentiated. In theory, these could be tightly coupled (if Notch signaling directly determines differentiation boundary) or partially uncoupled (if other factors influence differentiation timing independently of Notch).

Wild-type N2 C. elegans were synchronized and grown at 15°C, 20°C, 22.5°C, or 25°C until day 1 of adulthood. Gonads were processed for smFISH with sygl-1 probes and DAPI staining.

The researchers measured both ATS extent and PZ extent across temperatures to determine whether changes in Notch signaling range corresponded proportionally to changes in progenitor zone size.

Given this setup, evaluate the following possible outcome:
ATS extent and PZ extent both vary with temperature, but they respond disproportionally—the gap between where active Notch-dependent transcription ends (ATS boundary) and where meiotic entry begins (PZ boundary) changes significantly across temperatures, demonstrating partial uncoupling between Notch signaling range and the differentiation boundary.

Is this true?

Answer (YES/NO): NO